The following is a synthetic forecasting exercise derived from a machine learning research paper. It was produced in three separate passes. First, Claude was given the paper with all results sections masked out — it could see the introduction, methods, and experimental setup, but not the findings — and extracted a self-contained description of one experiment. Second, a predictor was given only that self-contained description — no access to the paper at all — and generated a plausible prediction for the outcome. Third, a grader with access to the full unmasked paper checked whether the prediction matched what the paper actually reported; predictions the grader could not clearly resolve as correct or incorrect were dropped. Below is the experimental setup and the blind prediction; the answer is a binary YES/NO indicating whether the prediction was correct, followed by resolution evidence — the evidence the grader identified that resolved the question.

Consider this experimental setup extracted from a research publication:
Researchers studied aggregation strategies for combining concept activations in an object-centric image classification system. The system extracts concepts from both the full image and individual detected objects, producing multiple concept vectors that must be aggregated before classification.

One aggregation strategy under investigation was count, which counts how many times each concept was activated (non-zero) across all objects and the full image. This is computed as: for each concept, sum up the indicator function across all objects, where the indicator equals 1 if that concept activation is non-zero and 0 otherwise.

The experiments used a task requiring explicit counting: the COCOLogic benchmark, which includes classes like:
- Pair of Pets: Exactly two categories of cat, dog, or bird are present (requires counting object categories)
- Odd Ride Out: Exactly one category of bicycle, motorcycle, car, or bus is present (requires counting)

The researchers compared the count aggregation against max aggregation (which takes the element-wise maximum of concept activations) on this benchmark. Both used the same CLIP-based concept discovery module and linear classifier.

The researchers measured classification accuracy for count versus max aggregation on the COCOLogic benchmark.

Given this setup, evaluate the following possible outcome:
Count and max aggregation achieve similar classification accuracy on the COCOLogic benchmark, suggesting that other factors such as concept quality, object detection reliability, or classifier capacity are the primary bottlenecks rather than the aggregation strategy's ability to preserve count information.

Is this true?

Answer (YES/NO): NO